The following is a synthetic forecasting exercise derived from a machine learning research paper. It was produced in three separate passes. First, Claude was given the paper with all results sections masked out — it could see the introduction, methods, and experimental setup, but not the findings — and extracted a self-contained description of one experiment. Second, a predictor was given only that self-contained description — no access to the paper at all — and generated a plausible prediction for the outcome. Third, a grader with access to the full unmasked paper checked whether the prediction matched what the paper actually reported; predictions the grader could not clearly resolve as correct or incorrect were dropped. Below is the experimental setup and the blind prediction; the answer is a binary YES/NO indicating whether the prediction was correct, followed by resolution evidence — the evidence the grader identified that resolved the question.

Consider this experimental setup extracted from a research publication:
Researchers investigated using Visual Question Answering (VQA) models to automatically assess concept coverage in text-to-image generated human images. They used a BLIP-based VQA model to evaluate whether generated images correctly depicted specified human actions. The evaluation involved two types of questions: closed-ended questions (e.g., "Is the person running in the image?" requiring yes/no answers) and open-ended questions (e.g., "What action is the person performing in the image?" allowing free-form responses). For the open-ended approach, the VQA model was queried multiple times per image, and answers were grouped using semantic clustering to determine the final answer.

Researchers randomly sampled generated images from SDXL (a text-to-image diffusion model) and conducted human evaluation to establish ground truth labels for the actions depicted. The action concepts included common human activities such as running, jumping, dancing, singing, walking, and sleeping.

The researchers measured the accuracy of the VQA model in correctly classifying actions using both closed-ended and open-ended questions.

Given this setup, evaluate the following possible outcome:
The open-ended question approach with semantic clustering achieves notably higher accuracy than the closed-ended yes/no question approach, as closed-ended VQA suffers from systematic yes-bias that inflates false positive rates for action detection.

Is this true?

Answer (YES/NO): NO